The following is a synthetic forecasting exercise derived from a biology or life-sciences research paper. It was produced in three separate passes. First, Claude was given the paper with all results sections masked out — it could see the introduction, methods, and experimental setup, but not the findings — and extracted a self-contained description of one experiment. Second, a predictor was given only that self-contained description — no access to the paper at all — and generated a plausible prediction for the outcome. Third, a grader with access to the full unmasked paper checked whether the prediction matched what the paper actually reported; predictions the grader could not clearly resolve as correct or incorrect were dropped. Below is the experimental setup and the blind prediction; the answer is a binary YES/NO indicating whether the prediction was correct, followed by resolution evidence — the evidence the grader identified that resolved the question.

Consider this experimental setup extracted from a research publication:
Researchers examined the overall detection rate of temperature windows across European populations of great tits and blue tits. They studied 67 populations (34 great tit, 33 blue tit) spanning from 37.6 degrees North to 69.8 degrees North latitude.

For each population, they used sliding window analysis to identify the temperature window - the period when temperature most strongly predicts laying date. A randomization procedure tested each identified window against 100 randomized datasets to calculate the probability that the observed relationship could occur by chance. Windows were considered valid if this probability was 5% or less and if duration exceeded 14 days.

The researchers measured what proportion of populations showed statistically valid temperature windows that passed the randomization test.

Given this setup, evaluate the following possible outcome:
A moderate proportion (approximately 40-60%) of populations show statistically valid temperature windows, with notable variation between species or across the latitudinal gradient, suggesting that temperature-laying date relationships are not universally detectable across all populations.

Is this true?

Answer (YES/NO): NO